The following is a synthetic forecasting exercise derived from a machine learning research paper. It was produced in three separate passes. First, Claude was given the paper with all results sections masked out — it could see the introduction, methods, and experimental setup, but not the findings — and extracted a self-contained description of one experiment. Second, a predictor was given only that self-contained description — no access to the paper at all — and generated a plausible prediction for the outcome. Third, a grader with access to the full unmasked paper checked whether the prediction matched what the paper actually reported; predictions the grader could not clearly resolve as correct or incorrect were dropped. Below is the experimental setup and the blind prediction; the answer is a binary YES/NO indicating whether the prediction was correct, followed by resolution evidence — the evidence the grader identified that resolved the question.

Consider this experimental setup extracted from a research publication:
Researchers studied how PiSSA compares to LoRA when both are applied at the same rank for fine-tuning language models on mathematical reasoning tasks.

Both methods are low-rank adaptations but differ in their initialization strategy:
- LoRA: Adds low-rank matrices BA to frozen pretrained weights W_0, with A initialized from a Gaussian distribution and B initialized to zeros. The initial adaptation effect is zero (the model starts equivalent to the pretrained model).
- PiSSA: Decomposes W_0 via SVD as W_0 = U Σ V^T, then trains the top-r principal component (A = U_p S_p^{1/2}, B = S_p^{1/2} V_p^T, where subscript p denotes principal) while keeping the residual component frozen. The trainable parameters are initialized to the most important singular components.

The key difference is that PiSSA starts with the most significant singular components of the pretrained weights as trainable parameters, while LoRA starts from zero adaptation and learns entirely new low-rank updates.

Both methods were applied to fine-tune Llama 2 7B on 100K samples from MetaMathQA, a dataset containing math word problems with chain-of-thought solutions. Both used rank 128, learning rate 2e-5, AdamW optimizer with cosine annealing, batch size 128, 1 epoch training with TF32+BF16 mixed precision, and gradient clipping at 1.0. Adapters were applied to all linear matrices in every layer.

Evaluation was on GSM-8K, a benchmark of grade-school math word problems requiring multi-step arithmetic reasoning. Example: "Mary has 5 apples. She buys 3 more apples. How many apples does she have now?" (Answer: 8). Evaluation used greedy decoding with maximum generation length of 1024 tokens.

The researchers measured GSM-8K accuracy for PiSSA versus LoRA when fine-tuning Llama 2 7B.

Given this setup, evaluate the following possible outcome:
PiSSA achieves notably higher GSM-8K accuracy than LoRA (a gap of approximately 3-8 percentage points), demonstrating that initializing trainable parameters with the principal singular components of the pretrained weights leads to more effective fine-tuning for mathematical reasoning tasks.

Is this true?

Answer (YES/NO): NO